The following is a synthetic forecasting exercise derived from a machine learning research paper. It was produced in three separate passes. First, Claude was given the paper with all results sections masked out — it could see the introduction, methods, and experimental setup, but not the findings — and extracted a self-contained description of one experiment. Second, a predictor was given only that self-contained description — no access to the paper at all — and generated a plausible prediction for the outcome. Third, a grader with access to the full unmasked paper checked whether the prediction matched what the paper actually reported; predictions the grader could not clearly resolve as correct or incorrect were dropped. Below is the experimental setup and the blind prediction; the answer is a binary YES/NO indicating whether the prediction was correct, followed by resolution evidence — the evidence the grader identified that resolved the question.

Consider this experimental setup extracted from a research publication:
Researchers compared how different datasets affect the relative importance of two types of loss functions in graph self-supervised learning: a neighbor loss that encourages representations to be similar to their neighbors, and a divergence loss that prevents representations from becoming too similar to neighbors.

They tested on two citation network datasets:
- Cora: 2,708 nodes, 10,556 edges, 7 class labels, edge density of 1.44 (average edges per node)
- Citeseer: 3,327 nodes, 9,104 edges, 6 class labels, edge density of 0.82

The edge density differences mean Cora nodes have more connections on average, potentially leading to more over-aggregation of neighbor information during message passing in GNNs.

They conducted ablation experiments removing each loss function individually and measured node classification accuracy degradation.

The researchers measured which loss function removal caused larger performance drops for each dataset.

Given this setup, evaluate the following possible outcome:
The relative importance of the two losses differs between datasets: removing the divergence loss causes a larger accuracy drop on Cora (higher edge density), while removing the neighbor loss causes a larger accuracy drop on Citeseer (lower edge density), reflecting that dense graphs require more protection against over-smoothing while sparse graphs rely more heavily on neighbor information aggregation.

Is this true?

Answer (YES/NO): YES